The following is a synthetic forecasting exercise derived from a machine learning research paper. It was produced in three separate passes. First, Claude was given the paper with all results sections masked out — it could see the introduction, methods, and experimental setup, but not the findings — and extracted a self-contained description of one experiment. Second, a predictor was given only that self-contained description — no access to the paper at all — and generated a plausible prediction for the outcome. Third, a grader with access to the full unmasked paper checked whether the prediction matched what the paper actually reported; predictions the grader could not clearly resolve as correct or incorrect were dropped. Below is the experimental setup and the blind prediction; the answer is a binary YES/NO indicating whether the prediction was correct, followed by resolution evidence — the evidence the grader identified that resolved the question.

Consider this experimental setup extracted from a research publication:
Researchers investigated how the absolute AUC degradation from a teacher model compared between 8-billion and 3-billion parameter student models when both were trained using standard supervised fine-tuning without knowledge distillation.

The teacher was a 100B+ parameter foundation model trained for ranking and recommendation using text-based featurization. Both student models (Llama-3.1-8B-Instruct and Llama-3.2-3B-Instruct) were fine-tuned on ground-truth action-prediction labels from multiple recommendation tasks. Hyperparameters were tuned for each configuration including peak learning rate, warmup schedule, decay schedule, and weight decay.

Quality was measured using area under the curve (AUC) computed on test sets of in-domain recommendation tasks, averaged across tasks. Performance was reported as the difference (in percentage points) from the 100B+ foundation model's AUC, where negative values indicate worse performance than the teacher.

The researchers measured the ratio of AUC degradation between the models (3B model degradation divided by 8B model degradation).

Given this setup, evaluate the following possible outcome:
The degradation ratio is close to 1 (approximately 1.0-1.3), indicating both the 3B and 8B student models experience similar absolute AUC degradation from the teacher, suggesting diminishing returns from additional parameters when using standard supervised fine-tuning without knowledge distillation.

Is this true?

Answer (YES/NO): NO